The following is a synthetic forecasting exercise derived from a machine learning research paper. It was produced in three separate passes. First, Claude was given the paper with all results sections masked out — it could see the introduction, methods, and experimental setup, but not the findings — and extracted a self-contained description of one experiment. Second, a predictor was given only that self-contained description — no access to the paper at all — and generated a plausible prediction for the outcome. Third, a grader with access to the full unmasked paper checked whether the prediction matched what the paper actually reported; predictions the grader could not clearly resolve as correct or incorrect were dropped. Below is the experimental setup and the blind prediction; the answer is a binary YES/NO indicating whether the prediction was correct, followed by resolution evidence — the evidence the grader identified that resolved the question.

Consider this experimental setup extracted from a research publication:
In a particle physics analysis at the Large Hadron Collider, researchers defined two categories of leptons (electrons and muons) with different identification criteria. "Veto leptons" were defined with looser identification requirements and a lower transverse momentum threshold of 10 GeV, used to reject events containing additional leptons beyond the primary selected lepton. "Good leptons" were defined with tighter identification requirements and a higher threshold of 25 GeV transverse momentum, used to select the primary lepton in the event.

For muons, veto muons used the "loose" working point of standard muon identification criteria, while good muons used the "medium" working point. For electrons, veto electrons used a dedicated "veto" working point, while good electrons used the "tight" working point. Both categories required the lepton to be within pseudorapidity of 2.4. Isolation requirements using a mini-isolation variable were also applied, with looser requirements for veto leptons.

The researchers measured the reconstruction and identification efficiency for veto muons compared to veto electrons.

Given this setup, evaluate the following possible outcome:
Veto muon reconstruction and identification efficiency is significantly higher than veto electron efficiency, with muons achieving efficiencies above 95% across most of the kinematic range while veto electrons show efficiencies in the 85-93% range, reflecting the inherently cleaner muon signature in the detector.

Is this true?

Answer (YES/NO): NO